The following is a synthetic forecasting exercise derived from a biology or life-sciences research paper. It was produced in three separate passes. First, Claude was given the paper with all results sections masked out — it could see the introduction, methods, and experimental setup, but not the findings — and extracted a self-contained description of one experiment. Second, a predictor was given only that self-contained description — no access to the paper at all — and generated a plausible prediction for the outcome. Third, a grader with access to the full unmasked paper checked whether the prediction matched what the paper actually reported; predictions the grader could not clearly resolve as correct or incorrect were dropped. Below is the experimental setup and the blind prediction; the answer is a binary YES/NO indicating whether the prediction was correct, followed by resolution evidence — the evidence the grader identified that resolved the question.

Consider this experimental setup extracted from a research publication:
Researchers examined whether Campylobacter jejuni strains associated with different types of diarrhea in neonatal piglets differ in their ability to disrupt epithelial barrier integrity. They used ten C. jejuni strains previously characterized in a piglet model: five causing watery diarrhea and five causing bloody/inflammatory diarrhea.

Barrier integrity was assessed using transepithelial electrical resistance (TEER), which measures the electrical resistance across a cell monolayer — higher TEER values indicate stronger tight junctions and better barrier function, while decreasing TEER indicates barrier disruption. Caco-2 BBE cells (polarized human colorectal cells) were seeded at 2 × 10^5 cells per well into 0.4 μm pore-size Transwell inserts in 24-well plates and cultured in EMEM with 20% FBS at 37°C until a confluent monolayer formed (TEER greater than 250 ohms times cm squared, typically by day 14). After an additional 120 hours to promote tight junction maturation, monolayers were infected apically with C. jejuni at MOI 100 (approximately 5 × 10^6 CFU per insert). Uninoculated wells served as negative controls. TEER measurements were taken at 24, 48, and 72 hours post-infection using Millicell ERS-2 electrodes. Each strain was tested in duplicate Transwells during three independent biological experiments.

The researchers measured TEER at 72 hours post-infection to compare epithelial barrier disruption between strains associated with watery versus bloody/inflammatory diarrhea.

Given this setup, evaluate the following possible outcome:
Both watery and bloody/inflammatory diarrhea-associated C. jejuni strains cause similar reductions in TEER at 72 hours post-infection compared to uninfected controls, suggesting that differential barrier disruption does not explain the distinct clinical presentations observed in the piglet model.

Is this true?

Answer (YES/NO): NO